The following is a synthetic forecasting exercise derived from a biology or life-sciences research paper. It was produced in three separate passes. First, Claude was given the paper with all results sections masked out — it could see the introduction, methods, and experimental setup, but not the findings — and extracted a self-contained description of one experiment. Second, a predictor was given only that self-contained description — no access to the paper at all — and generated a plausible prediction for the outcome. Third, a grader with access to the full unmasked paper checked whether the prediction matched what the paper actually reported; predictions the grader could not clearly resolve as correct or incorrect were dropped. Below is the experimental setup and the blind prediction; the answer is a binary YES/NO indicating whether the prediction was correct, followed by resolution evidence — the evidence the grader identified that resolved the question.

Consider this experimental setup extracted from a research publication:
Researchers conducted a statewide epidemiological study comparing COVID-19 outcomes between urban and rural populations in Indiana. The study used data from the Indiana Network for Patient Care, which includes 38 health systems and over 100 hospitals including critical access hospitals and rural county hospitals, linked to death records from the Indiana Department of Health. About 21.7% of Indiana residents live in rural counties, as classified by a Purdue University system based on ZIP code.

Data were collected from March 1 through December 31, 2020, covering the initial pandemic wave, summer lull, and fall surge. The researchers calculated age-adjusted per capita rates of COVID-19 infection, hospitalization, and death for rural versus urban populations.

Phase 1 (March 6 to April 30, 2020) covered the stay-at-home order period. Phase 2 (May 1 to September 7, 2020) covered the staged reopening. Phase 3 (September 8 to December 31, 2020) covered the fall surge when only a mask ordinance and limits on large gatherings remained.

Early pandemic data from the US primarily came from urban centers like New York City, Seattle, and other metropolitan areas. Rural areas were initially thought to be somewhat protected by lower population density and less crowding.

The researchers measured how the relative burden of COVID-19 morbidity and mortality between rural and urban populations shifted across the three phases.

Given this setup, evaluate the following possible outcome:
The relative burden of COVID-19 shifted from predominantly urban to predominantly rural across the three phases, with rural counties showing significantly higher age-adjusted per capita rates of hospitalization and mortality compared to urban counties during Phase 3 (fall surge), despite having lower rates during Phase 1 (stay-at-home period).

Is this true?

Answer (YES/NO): YES